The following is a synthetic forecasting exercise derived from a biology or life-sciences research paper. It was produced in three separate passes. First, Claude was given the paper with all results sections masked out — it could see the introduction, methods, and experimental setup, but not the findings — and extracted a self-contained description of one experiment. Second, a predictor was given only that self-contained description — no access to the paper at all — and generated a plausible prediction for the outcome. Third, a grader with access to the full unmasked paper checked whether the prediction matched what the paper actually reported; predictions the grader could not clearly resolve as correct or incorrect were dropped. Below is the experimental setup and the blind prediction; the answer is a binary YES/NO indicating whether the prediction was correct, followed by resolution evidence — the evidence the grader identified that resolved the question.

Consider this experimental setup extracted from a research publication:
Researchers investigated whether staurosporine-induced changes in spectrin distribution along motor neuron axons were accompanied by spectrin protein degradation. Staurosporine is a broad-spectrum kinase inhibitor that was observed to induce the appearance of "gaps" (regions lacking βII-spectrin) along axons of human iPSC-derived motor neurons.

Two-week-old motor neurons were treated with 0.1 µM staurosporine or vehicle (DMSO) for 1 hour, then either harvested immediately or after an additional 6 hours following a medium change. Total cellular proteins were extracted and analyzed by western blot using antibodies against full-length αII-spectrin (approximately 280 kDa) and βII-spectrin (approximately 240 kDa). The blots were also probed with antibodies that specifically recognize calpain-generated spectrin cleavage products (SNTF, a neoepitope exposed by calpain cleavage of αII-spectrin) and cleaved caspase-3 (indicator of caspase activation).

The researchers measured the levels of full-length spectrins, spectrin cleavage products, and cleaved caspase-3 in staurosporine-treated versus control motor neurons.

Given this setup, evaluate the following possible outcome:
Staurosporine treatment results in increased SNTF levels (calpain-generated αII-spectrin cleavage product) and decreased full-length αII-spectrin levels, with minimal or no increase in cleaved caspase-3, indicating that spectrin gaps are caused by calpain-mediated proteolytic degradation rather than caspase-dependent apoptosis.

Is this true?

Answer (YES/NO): NO